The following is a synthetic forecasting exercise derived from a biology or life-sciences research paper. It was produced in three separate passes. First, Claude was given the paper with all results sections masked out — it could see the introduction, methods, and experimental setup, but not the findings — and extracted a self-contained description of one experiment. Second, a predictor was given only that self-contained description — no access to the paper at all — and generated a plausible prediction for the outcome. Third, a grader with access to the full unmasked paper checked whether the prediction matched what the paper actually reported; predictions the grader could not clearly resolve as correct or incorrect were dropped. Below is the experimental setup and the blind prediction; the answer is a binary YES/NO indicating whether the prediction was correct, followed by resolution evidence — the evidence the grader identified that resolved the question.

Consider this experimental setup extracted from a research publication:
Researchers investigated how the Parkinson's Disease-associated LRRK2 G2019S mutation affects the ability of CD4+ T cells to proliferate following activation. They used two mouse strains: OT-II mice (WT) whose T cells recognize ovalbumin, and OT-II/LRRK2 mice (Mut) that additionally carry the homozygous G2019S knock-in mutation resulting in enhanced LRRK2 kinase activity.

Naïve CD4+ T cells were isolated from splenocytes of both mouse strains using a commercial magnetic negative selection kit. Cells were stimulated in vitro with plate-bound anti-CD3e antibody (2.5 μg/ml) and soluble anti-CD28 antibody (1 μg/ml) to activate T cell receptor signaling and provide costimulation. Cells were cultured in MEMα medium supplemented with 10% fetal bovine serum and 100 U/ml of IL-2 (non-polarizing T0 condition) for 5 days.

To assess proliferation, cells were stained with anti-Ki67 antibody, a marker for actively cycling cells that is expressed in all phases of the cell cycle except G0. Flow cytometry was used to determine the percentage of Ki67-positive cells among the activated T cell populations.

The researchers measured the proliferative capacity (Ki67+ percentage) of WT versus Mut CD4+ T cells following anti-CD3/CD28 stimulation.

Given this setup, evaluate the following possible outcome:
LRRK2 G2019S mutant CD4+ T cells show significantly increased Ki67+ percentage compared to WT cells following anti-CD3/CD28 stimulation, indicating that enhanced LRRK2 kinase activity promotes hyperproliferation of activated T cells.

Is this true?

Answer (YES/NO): NO